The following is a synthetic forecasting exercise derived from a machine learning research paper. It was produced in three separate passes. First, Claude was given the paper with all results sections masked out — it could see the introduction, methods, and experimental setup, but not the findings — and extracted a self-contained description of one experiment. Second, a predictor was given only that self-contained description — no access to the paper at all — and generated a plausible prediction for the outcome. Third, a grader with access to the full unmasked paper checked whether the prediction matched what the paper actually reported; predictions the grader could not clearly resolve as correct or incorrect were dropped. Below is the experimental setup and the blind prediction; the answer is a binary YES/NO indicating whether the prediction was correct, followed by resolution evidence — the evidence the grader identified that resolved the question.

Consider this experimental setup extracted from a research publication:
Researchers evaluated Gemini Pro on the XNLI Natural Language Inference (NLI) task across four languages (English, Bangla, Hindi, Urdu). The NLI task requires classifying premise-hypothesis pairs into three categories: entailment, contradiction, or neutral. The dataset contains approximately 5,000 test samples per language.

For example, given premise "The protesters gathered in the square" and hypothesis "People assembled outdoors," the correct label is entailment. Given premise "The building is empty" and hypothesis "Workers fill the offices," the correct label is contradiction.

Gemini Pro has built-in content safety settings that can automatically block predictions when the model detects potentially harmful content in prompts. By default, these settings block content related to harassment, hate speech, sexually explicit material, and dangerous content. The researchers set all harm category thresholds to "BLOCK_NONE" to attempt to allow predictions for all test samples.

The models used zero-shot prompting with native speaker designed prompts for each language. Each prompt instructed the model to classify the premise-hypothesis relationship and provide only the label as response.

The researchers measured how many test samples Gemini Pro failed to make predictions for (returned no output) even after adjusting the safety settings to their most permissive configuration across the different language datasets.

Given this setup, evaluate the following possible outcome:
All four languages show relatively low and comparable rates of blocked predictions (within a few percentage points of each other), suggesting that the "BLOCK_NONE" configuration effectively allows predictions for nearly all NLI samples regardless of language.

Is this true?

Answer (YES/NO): NO